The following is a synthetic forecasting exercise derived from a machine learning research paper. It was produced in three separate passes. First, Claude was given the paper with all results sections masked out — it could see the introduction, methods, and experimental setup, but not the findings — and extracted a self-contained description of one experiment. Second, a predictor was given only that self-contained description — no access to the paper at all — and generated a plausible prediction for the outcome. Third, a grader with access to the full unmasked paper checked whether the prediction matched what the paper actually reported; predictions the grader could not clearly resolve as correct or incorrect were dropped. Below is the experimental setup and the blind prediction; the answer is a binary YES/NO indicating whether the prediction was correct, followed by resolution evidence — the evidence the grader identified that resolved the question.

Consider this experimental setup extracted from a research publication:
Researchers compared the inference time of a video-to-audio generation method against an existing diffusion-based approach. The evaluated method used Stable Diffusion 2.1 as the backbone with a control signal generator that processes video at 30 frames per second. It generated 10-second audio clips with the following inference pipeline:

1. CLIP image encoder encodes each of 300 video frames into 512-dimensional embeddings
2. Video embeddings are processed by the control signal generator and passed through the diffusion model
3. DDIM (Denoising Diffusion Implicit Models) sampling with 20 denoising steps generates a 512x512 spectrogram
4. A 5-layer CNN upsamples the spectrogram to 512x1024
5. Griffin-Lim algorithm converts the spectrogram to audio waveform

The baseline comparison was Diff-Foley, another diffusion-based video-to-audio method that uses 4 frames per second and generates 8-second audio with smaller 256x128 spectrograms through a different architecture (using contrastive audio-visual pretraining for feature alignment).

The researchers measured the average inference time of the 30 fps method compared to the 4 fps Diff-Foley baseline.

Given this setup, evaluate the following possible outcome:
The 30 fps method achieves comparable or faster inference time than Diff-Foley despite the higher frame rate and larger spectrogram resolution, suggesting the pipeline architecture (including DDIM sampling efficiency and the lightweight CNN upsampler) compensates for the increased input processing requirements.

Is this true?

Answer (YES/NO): YES